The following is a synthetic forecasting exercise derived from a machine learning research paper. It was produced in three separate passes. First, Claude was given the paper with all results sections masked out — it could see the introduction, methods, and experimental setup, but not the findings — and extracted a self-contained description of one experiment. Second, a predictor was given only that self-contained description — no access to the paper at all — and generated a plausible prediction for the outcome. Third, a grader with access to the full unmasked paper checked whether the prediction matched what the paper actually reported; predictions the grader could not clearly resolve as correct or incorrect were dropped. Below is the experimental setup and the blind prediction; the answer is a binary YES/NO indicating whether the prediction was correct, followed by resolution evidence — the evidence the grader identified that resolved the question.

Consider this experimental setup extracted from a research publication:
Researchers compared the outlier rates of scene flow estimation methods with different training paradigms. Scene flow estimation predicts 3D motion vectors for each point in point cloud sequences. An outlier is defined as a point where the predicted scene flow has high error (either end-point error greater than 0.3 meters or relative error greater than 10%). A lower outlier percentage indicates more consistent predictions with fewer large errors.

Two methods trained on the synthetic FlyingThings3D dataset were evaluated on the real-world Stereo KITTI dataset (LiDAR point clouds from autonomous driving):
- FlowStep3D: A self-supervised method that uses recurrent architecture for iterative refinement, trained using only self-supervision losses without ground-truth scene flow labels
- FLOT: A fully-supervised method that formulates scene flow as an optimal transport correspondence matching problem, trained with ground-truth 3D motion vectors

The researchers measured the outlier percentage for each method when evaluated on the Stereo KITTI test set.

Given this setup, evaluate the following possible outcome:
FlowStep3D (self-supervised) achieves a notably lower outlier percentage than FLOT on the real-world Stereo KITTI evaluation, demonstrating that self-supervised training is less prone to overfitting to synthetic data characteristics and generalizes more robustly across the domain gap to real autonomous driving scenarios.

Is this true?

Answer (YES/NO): NO